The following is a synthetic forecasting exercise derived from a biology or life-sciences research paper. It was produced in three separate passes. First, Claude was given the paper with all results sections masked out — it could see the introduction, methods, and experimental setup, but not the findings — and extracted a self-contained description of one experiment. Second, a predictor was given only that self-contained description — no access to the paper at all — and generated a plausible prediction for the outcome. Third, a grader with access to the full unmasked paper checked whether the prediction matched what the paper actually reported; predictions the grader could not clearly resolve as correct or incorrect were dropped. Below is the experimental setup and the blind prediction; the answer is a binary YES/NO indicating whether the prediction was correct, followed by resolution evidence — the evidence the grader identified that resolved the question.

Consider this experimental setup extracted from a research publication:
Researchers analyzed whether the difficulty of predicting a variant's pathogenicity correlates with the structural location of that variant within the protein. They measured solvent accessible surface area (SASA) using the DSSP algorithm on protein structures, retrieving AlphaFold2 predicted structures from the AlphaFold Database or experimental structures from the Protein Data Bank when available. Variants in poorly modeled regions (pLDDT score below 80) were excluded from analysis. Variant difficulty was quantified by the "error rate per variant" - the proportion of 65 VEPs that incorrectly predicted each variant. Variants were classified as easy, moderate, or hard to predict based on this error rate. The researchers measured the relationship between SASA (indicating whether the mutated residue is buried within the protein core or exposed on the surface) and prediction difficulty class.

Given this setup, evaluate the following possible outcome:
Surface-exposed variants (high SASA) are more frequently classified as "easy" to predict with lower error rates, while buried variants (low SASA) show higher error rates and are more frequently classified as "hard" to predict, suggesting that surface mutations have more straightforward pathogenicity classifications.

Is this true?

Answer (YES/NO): NO